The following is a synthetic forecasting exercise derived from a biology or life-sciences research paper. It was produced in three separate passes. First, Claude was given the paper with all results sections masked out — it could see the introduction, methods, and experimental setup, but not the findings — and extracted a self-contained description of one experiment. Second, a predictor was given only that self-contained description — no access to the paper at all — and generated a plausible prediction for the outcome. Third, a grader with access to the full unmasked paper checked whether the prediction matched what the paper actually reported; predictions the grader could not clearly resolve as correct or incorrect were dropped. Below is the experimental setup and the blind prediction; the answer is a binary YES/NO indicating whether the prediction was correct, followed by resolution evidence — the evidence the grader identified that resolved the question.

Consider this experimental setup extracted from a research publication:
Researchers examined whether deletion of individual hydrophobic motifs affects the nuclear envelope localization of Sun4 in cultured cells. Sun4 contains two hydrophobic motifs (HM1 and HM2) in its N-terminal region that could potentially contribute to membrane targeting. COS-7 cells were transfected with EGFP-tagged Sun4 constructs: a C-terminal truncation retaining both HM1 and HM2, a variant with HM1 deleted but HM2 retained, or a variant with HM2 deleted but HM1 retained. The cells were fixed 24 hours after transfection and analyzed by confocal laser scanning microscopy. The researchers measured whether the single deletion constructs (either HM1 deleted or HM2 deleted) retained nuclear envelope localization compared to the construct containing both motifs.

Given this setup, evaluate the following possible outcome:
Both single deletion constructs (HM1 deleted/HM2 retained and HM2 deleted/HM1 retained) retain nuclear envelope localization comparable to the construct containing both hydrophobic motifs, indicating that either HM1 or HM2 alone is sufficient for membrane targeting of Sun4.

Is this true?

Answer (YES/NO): YES